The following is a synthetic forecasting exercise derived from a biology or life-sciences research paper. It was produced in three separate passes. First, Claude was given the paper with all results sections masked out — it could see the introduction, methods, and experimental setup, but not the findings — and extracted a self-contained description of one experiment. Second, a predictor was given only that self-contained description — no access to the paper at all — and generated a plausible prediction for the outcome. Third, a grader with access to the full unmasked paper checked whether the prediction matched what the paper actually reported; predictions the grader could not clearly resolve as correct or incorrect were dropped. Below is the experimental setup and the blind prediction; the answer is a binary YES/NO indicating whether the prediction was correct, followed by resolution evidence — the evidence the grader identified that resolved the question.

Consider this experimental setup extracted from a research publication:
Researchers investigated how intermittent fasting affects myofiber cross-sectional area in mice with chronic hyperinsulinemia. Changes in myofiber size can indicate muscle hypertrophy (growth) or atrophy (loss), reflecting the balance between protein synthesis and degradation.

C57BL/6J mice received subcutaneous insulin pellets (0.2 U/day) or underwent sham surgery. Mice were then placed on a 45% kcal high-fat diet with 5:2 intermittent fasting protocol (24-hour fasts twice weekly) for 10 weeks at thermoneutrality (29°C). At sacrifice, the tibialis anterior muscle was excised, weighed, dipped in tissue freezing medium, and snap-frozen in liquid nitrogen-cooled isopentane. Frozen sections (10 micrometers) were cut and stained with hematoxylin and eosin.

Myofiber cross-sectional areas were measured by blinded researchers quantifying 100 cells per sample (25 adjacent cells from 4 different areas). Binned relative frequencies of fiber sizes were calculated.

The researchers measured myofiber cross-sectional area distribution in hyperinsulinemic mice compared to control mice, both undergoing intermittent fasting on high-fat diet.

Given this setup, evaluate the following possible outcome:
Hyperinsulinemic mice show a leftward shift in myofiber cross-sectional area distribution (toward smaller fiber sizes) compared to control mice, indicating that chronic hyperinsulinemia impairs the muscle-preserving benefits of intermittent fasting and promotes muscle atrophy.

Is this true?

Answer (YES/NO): NO